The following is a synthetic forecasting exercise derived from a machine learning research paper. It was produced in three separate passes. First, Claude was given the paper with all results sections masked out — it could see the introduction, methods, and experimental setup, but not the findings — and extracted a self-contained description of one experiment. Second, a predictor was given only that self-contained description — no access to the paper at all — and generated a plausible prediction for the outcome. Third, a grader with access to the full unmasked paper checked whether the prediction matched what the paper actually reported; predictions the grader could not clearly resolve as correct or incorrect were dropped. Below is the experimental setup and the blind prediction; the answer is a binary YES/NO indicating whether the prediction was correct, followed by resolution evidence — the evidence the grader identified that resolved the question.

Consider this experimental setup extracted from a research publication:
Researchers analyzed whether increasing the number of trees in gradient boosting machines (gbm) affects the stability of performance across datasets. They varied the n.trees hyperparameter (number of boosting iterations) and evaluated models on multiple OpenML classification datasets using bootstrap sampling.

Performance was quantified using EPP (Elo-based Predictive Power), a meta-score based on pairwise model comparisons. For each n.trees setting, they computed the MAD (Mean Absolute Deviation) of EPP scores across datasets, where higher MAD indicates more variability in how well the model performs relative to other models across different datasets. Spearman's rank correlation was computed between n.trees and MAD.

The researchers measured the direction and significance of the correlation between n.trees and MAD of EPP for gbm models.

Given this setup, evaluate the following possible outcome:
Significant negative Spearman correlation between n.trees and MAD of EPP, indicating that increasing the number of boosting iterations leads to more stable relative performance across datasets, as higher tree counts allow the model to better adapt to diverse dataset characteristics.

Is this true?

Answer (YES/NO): YES